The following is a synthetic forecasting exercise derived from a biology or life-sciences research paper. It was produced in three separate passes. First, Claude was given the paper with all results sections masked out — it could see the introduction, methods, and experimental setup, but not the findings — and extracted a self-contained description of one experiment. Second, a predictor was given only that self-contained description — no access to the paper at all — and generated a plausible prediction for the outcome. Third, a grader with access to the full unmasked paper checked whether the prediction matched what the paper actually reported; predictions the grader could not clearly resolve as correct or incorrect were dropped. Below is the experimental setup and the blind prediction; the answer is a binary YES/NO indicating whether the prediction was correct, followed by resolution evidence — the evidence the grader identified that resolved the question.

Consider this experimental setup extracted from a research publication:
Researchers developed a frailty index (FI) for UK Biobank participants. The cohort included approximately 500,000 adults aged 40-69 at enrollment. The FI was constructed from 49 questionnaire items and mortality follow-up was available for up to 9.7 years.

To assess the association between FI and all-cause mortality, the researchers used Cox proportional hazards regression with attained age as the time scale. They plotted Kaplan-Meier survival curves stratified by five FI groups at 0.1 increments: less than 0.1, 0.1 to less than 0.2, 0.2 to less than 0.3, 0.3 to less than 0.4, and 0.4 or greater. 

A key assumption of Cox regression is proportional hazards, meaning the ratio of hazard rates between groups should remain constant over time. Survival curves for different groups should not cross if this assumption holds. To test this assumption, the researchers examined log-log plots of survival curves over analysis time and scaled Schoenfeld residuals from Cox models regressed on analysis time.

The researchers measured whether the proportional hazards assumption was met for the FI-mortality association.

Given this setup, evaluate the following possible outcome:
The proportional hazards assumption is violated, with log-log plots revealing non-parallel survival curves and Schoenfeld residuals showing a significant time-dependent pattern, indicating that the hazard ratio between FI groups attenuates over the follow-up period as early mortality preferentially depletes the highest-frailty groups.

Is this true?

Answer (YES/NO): NO